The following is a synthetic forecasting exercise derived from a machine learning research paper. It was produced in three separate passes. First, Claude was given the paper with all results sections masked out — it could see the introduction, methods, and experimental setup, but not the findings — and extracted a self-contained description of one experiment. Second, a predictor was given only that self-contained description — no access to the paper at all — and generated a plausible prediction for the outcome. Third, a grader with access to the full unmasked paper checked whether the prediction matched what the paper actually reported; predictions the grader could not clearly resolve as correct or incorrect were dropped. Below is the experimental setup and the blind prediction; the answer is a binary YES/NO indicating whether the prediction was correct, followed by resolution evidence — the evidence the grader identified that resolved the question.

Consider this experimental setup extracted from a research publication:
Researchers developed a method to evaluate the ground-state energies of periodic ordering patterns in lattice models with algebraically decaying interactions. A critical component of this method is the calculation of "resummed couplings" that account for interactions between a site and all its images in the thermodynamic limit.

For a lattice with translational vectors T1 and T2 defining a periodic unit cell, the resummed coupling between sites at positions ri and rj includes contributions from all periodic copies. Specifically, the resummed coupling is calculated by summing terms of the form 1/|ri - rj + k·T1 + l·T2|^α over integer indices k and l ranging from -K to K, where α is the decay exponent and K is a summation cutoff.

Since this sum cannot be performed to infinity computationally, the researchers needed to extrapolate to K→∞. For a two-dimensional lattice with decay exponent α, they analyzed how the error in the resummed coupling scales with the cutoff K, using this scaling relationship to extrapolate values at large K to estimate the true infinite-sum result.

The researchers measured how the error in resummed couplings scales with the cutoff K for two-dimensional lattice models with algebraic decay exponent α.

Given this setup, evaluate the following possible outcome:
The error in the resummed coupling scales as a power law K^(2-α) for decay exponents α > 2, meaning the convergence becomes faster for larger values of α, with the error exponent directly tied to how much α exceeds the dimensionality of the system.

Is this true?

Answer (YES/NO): YES